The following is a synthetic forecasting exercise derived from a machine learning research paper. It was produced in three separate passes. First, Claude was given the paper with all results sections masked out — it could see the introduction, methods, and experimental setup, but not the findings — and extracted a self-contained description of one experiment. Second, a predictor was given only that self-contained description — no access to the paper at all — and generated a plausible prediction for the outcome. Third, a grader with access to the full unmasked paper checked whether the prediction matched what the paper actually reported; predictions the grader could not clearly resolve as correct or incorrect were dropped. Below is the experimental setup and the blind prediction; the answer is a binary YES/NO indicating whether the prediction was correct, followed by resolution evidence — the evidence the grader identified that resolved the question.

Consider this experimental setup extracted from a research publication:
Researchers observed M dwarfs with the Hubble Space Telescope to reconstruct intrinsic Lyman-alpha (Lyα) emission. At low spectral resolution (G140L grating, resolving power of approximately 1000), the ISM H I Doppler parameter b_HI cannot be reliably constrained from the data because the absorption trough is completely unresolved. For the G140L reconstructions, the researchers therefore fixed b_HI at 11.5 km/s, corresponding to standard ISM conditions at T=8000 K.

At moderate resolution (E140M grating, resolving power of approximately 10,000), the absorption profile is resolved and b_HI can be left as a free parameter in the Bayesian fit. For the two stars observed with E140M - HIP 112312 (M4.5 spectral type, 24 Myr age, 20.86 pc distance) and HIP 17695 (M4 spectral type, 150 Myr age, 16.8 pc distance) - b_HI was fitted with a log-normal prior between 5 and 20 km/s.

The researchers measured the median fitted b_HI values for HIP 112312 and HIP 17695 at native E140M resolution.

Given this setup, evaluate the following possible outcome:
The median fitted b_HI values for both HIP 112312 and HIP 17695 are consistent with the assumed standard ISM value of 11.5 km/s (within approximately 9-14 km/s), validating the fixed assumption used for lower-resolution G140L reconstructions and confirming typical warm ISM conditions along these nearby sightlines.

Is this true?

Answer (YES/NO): YES